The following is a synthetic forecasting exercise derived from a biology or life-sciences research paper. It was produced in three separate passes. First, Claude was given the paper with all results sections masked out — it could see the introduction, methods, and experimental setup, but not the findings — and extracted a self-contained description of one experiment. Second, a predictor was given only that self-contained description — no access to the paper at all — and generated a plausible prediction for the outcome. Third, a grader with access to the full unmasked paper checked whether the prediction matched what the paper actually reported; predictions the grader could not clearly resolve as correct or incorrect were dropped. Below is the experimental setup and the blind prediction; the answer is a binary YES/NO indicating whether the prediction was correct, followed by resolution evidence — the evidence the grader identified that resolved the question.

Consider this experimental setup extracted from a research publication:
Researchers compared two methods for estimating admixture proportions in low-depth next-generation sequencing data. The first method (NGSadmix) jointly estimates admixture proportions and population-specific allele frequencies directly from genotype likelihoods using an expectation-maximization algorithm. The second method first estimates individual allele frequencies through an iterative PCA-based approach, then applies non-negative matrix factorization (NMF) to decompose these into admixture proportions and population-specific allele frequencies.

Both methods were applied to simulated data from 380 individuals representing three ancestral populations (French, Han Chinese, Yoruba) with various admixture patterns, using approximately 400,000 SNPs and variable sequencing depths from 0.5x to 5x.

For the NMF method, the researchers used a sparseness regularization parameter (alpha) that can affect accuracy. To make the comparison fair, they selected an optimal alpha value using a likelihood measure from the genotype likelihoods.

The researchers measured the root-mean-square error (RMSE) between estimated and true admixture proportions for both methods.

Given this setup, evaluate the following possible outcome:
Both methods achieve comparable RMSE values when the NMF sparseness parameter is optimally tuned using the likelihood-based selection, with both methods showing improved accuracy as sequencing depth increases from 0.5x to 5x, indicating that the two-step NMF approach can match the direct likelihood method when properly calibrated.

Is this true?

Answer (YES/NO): NO